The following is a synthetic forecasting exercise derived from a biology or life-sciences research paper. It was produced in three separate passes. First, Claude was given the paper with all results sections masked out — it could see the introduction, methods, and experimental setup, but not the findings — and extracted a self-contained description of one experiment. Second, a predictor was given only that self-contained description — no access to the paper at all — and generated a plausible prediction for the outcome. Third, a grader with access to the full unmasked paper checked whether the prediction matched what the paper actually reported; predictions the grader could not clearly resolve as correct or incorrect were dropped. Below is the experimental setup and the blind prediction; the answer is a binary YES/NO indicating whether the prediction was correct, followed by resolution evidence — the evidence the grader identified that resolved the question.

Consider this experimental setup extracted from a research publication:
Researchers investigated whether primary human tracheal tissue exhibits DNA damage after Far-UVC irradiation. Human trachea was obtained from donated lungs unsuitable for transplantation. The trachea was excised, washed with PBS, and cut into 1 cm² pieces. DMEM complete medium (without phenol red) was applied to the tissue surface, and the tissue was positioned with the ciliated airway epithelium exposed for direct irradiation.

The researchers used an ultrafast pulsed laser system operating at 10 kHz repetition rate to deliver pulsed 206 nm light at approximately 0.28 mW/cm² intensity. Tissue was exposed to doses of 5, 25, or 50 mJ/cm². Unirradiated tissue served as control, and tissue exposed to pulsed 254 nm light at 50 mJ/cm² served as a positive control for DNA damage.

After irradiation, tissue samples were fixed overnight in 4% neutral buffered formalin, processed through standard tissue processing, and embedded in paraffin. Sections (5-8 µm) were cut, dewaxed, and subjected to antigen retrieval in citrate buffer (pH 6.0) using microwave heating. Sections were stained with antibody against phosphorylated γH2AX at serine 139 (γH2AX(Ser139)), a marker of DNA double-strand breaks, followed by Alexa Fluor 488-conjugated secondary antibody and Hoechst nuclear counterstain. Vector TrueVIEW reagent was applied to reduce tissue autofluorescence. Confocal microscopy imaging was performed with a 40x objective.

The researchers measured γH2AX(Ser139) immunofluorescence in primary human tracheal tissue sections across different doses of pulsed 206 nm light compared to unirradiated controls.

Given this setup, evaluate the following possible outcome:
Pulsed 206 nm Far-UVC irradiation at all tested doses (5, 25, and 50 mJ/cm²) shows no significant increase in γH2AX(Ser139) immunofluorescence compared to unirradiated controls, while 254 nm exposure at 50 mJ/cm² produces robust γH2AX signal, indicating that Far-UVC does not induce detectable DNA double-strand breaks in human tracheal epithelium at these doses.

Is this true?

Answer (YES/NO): NO